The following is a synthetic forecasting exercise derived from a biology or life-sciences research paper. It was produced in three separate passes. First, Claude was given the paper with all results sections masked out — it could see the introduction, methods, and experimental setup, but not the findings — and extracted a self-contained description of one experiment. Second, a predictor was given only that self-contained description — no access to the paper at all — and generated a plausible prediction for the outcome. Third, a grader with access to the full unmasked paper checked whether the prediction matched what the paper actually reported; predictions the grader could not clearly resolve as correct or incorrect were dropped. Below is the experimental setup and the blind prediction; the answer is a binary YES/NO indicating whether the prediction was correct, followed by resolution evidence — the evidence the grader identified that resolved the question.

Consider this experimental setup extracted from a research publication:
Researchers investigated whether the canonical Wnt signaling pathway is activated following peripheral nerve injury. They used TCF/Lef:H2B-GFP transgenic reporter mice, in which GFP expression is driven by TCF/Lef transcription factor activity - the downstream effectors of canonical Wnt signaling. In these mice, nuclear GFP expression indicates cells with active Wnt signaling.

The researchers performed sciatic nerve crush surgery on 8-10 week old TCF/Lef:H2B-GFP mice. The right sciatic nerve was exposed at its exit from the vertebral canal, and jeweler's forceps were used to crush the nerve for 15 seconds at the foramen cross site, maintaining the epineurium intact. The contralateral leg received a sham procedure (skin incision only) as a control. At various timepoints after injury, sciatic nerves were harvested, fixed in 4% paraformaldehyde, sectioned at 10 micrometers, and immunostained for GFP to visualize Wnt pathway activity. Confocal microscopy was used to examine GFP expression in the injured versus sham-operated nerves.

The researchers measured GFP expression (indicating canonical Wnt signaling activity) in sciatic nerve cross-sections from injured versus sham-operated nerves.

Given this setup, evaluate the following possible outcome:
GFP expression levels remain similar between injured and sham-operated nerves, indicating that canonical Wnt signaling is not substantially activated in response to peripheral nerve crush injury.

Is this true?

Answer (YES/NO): NO